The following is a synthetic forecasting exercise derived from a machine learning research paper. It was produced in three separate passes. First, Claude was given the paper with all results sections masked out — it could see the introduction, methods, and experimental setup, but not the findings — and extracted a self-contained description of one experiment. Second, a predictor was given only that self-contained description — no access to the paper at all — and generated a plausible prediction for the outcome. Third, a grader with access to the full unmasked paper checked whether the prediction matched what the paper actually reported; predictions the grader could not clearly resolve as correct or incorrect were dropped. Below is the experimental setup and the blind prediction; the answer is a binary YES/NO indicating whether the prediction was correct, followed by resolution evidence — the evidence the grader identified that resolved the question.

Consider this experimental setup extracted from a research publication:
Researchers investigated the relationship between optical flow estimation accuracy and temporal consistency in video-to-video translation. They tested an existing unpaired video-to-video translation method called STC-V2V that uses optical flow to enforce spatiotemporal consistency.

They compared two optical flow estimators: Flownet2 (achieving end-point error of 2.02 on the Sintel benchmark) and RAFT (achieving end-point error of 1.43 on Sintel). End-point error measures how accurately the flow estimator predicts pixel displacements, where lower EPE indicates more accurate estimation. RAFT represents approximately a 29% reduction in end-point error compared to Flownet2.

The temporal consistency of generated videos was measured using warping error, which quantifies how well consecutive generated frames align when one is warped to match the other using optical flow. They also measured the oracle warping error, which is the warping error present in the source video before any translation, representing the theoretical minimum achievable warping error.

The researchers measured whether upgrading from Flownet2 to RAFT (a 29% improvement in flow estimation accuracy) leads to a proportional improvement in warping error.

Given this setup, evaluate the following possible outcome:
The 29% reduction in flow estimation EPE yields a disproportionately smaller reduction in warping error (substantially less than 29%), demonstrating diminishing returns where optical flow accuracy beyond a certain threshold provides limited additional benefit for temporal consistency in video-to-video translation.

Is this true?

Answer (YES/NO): YES